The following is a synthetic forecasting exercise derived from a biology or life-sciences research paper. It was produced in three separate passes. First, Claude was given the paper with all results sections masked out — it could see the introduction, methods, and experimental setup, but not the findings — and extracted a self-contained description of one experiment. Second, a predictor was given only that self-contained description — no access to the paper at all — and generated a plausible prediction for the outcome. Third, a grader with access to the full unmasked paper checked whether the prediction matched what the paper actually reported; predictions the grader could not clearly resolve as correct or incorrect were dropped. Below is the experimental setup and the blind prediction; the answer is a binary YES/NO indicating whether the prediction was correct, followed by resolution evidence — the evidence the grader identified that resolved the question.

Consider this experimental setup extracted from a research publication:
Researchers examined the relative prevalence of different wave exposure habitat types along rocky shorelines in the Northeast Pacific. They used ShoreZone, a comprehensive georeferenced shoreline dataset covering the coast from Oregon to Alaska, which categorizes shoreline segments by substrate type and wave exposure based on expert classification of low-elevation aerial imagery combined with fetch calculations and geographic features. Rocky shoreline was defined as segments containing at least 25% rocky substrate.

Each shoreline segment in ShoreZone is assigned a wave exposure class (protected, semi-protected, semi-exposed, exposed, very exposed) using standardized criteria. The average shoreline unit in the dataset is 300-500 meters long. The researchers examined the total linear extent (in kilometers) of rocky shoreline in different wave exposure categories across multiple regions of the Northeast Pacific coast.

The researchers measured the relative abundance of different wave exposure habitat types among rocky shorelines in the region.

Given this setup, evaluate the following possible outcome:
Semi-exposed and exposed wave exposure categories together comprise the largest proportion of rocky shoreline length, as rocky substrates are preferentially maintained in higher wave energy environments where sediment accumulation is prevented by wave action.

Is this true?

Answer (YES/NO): NO